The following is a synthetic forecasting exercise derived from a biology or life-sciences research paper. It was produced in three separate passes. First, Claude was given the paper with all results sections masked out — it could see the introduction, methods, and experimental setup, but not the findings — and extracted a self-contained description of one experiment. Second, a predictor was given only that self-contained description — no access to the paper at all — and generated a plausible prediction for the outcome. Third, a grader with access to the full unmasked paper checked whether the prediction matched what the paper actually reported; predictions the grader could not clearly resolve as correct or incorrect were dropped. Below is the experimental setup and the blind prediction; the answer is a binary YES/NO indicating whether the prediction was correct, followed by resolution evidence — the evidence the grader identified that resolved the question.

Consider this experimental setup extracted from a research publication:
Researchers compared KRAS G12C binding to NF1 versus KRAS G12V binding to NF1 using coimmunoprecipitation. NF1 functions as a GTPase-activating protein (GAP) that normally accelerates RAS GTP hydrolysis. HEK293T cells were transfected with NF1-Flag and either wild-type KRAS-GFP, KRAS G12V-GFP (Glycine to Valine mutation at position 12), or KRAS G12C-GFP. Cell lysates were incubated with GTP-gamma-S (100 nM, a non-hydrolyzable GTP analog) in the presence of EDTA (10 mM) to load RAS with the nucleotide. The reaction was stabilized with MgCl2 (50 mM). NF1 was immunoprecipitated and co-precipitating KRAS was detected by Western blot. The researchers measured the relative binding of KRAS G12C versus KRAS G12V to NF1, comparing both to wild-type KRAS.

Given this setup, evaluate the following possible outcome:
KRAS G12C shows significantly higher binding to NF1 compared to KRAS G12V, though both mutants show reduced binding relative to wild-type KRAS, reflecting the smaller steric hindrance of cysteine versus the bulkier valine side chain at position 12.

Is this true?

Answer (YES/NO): NO